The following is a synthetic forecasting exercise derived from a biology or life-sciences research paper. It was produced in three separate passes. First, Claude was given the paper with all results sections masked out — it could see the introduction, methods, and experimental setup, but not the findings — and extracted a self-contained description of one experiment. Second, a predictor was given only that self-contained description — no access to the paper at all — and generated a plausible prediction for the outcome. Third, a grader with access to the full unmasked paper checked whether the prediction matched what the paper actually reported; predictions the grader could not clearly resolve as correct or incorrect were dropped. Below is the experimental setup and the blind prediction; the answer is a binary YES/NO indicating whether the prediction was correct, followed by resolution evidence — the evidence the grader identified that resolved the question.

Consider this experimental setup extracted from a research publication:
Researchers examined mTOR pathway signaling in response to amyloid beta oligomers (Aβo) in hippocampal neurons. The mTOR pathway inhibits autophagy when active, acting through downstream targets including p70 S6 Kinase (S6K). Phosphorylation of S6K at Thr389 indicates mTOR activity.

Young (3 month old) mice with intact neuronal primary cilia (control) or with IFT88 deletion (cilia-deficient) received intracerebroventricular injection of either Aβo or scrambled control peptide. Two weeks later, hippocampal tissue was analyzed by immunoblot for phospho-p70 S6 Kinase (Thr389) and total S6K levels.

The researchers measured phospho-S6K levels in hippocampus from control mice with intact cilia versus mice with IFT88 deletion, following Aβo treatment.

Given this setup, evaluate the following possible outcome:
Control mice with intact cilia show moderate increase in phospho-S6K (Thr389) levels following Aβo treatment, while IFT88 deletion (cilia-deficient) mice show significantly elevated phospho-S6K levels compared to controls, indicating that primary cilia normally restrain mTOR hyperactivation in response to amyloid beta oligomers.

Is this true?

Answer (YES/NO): NO